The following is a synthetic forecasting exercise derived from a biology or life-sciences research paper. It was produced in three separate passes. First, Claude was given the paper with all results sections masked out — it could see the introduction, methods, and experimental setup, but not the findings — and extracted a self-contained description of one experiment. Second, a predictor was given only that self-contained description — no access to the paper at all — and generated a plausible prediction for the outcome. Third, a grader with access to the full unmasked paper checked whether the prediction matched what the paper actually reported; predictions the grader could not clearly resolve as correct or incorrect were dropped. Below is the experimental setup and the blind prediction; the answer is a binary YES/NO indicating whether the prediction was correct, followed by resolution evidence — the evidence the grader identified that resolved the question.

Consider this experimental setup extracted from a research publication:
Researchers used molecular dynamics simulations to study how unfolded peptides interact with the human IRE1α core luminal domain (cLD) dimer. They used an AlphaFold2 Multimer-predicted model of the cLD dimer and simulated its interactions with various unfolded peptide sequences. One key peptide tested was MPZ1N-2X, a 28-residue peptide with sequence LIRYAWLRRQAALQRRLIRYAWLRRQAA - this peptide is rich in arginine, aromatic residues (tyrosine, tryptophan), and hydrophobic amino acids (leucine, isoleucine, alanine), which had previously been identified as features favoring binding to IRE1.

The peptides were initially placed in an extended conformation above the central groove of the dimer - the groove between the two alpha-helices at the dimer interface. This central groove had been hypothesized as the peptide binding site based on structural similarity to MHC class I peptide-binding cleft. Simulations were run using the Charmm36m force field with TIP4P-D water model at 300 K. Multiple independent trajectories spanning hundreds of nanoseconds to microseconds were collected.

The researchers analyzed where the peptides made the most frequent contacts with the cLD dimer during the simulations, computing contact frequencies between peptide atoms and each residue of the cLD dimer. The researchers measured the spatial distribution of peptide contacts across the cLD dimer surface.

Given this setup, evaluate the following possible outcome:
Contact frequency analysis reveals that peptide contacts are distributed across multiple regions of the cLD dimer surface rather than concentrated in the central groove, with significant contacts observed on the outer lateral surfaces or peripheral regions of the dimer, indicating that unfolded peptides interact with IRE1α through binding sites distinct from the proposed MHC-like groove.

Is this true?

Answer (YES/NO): NO